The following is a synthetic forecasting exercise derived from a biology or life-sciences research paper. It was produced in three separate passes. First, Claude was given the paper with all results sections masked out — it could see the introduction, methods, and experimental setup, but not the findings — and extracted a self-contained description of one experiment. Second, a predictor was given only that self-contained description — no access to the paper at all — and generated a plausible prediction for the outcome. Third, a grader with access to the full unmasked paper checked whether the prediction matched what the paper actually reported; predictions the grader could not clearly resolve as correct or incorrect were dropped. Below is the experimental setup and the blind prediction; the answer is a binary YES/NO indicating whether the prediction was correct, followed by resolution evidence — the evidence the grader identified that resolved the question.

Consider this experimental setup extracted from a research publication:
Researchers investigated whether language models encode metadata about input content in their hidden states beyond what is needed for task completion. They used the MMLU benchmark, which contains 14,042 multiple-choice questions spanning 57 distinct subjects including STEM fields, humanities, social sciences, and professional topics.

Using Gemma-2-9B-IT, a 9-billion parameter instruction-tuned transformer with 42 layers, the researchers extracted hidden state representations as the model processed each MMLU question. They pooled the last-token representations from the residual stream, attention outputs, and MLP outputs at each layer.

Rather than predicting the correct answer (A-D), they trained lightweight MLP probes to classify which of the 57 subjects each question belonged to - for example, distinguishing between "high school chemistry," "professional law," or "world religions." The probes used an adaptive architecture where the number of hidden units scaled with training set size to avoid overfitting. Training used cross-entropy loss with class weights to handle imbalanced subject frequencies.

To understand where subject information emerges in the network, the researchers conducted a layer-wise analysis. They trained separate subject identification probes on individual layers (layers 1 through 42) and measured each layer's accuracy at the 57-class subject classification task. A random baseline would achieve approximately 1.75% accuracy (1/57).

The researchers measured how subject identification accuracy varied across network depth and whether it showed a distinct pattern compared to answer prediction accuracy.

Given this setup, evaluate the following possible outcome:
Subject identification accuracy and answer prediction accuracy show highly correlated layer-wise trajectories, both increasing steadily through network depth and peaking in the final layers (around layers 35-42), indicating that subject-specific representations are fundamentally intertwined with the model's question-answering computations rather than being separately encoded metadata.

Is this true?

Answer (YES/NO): NO